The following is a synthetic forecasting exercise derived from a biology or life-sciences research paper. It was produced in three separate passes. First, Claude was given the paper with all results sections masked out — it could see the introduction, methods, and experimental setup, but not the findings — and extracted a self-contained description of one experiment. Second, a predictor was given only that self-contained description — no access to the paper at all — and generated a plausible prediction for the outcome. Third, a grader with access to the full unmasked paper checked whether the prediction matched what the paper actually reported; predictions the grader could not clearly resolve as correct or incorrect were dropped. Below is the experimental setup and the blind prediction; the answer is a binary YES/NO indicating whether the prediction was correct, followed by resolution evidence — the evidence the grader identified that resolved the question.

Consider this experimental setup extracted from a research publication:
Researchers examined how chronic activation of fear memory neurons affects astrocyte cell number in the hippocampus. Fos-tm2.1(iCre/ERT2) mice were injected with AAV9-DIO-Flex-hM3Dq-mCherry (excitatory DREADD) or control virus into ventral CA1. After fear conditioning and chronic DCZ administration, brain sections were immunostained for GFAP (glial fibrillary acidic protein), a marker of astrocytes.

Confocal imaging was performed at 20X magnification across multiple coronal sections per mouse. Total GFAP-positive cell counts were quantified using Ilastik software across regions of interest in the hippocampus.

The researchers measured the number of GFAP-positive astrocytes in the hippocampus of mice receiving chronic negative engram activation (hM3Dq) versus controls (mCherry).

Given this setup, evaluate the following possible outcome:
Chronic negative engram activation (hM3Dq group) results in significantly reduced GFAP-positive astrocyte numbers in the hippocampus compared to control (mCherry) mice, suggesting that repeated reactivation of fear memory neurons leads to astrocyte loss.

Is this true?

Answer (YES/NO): NO